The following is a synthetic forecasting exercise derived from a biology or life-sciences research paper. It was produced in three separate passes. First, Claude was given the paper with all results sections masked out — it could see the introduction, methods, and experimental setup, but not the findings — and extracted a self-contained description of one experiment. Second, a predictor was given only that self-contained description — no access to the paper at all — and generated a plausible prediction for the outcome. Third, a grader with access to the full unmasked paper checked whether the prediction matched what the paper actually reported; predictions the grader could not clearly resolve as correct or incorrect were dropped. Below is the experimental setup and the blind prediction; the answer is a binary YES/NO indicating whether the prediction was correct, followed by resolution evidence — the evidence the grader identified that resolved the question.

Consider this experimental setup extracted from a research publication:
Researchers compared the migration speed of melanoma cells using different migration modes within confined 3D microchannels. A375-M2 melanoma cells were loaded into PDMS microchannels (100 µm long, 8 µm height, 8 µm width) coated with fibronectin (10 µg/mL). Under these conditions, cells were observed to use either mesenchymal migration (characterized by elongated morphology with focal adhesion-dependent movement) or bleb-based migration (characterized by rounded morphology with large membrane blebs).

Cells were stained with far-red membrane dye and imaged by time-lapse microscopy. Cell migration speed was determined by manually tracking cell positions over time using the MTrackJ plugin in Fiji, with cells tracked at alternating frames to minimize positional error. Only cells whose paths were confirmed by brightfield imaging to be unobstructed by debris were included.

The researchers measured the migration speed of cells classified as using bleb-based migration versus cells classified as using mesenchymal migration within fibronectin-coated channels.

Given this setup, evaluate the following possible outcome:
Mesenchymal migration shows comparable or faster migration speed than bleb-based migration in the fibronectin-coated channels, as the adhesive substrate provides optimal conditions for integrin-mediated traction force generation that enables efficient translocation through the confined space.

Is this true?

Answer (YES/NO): NO